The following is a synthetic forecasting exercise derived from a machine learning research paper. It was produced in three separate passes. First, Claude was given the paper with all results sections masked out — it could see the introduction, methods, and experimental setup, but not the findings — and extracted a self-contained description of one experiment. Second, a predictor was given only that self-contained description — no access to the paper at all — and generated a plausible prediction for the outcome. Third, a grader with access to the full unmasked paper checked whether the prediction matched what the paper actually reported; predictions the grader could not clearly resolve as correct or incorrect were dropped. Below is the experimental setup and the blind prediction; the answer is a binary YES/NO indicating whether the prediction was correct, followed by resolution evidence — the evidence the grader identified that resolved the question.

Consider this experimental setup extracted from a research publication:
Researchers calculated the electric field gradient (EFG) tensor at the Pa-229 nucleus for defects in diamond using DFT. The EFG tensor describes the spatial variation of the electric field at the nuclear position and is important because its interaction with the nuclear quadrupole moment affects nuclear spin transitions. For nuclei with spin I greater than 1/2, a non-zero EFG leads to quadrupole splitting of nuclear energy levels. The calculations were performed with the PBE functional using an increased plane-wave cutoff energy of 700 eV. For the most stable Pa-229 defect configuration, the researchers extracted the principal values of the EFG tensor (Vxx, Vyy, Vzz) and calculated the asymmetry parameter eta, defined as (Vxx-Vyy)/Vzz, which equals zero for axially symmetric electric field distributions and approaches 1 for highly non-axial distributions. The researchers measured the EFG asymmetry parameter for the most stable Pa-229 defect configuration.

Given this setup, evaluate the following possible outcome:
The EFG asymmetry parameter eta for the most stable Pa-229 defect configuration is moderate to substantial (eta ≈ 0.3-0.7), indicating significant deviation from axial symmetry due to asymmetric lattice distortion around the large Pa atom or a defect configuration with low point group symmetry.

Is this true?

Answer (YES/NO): NO